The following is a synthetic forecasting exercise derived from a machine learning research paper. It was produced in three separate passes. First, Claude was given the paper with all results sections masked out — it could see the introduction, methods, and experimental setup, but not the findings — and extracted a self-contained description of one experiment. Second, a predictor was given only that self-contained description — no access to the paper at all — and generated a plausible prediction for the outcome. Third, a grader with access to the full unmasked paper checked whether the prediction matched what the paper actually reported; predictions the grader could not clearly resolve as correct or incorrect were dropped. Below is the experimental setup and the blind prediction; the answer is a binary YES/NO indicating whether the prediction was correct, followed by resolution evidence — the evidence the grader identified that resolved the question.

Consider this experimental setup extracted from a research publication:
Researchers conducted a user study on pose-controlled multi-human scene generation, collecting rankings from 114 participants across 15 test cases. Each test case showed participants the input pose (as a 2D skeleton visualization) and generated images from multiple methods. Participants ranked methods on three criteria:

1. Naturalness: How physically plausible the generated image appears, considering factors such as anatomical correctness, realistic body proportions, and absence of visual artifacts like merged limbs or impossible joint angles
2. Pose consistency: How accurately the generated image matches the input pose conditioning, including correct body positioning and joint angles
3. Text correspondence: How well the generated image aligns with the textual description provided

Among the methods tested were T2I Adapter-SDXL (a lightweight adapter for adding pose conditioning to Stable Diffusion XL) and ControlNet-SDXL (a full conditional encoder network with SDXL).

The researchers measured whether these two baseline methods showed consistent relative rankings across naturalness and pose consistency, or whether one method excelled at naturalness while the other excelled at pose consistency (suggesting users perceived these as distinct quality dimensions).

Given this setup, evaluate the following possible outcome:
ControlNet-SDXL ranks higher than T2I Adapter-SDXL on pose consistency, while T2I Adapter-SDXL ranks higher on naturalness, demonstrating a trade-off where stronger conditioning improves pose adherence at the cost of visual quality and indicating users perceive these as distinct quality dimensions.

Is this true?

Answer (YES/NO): NO